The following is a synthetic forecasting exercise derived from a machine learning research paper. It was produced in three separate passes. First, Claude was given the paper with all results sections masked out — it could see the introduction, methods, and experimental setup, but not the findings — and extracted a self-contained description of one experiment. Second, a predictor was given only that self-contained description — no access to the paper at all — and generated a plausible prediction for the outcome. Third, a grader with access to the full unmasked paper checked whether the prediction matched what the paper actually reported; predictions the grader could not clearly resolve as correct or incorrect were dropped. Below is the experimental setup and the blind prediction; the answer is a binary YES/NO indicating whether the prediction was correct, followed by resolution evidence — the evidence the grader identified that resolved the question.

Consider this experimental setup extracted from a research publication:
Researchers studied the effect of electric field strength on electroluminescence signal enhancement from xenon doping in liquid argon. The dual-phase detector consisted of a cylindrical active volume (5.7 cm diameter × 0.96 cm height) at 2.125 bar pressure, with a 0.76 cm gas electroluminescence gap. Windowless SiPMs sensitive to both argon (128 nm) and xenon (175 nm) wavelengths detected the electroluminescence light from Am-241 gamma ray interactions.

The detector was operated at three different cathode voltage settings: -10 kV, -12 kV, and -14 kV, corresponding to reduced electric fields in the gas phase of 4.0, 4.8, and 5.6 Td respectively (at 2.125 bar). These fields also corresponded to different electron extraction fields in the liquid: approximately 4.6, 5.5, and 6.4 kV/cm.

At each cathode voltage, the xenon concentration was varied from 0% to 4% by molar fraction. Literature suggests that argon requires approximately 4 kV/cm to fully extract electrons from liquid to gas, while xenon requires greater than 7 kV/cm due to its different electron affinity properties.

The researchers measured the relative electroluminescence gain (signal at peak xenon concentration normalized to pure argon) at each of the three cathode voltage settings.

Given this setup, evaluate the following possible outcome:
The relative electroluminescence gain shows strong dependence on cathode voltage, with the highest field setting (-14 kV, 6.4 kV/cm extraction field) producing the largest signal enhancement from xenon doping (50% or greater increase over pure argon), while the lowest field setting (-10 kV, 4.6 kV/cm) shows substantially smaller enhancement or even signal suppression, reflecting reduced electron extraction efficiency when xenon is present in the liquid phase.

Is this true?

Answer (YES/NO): YES